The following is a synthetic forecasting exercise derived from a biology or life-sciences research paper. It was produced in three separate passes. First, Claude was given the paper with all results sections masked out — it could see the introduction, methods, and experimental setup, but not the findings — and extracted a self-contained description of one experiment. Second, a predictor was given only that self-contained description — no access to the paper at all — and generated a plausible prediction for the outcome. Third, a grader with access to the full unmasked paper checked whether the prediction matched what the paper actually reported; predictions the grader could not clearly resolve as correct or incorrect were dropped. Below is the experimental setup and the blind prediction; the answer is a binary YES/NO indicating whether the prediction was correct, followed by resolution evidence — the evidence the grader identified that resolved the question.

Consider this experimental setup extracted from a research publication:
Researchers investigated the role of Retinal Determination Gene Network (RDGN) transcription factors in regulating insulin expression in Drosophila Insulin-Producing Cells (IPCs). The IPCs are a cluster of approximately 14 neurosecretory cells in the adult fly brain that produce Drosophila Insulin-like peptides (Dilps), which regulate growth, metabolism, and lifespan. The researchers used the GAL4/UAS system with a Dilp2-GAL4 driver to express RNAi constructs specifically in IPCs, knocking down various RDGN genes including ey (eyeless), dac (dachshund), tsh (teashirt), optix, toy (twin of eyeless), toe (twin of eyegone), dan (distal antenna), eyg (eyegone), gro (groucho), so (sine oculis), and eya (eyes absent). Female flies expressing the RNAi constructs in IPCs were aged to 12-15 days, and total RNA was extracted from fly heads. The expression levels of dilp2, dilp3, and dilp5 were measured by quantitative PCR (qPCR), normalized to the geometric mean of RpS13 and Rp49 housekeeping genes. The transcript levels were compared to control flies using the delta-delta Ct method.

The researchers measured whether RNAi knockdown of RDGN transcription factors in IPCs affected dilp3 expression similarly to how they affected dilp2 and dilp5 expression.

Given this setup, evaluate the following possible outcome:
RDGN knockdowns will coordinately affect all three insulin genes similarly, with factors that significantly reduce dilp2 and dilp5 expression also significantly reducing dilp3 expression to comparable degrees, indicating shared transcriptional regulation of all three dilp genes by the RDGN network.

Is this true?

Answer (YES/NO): NO